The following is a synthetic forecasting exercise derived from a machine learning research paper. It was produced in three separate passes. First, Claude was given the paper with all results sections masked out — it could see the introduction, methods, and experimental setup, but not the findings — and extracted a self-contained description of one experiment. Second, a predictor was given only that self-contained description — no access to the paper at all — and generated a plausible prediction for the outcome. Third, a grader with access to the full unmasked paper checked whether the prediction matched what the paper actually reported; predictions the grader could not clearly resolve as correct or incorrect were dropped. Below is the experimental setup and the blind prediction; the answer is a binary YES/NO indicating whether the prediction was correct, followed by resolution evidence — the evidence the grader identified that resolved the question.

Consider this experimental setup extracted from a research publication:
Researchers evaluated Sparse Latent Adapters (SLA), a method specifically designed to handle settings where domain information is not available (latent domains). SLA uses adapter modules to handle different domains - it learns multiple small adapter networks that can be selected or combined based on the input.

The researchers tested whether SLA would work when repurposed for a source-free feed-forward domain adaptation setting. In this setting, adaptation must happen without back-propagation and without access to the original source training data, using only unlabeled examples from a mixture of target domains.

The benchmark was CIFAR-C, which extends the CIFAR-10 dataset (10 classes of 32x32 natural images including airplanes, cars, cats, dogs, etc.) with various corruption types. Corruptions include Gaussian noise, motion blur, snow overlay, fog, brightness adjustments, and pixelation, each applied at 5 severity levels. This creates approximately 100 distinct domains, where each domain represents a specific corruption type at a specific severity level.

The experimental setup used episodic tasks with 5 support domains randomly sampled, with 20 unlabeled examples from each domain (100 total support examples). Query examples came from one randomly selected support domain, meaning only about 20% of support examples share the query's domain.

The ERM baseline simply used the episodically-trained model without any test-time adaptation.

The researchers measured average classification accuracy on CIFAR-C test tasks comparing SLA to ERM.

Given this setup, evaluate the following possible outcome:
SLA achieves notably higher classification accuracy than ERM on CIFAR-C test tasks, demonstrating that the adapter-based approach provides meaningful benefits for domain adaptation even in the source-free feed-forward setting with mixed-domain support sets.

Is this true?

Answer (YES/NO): NO